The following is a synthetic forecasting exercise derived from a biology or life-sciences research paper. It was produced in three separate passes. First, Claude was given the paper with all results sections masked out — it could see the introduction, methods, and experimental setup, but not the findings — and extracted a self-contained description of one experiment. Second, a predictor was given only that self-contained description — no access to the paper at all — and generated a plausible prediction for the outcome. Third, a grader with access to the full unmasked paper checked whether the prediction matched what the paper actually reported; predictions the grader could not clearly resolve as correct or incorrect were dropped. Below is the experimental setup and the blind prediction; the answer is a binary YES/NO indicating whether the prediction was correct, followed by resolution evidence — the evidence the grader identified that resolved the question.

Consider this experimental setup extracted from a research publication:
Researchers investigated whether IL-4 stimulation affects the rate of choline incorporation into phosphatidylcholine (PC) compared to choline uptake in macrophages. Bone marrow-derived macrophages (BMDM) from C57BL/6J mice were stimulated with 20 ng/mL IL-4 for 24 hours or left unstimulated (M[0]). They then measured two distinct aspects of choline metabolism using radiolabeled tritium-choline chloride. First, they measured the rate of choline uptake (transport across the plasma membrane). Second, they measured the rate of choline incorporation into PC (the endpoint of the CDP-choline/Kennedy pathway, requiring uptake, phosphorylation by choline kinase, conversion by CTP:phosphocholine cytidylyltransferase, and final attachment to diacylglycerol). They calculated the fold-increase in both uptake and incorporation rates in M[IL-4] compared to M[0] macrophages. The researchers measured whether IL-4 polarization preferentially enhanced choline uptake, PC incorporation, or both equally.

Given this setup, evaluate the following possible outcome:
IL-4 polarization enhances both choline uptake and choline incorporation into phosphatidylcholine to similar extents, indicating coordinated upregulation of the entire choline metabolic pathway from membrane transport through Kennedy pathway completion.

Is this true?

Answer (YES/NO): YES